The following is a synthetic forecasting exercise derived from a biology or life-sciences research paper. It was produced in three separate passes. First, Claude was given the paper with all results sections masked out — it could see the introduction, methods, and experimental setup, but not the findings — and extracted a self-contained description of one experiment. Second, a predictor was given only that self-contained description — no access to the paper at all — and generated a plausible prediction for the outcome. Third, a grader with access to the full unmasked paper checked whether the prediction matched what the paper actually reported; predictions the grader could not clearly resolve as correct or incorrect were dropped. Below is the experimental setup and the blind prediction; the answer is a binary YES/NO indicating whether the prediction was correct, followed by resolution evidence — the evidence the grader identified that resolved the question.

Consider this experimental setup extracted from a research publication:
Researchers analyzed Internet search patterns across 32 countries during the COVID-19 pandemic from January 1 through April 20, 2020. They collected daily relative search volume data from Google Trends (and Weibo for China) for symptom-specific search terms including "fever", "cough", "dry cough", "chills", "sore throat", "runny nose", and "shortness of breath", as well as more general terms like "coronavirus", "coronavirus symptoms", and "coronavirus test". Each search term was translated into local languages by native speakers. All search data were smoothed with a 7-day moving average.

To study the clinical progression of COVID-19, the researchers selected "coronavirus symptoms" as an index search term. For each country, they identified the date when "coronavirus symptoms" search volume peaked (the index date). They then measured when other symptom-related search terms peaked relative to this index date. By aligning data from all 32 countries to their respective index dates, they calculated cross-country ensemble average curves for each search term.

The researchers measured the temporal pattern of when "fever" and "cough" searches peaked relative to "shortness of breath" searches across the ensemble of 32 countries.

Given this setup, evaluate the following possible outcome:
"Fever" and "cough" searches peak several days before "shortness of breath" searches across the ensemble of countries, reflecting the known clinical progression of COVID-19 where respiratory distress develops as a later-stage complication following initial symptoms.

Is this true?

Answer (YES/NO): YES